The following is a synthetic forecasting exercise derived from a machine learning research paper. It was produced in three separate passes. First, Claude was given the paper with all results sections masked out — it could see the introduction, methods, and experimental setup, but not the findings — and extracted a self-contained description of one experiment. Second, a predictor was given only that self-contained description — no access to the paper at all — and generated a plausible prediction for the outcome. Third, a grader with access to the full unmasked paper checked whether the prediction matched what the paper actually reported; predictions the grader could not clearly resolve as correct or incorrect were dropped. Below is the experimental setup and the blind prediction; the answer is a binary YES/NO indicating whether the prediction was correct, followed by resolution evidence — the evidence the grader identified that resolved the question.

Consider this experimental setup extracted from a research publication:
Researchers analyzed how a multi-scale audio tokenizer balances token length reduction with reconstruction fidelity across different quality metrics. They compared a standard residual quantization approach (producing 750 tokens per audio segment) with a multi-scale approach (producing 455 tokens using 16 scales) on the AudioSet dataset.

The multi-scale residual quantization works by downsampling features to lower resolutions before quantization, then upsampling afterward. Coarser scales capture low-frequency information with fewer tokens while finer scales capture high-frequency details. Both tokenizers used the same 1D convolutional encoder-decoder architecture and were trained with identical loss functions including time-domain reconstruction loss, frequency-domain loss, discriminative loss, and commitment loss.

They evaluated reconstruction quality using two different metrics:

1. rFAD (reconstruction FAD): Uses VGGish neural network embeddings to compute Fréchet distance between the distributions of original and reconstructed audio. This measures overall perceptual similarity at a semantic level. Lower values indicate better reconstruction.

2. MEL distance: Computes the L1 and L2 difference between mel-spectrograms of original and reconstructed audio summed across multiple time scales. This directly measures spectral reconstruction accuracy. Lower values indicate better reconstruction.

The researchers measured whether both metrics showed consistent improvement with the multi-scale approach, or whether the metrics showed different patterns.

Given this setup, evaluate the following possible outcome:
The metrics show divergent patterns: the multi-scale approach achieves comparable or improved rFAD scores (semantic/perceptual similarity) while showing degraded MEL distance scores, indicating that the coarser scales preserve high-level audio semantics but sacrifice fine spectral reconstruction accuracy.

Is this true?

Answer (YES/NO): NO